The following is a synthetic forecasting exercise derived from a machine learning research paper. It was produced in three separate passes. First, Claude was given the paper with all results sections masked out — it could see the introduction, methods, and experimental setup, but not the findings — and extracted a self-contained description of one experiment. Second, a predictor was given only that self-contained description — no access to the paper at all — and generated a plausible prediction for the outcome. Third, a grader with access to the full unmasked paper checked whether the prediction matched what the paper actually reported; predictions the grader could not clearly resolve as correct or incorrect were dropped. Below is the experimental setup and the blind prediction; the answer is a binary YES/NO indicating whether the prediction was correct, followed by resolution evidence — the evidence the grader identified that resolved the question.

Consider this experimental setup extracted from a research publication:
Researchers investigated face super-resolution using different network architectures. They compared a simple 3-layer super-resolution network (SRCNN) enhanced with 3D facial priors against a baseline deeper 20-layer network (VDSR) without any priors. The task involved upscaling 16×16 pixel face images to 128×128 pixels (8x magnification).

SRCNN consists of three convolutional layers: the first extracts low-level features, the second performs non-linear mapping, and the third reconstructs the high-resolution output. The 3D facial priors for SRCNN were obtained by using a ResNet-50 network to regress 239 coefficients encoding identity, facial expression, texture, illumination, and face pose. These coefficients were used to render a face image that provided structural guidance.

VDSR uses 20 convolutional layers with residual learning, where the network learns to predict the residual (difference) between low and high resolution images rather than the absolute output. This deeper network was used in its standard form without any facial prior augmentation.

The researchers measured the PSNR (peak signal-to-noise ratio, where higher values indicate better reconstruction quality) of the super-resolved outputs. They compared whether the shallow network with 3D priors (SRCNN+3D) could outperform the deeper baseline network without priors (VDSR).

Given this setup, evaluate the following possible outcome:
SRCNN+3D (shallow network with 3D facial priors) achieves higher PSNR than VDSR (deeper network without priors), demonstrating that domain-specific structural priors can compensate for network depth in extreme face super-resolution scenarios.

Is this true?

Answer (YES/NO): YES